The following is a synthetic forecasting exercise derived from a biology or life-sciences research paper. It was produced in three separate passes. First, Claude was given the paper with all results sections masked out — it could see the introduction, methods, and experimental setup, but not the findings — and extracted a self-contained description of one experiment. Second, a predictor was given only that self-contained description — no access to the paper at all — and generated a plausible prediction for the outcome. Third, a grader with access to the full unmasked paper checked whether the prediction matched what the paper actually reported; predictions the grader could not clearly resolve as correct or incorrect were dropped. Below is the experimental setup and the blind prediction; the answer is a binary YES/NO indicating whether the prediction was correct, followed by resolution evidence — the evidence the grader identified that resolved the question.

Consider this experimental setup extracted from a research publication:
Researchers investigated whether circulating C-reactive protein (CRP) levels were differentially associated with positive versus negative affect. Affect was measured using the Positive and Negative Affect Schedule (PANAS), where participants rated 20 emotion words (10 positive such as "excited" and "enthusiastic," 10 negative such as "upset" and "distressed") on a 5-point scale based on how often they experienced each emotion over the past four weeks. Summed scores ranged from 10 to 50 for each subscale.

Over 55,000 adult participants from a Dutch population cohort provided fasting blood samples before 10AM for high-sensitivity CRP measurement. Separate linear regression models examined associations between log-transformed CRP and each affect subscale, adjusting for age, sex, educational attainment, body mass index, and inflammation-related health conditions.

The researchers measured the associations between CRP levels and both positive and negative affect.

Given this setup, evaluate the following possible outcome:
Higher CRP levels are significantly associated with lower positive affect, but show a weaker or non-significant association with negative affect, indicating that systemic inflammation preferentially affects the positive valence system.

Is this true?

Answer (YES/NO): NO